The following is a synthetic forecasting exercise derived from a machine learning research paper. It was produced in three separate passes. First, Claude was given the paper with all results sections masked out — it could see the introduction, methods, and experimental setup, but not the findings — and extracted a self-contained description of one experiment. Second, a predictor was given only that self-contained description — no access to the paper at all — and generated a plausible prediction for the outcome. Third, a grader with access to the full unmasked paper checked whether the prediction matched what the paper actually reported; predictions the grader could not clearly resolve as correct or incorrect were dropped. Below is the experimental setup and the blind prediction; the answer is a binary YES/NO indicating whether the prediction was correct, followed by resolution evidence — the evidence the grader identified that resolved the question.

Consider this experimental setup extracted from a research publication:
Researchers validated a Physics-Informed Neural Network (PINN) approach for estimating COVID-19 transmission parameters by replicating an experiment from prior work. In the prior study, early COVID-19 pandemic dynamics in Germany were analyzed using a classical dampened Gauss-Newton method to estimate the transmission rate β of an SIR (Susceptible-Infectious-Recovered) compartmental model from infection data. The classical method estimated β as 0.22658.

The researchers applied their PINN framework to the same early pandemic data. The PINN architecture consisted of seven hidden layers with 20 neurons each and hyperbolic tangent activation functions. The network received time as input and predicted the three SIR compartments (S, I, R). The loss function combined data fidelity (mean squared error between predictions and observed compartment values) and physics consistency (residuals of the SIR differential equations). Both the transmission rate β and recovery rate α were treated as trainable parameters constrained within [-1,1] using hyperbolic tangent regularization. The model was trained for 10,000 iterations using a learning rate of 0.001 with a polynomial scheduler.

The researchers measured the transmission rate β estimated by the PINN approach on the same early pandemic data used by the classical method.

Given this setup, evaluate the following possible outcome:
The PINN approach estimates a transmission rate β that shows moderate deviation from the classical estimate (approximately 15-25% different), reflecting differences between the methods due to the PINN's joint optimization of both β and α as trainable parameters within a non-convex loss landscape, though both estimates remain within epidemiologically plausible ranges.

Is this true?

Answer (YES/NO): NO